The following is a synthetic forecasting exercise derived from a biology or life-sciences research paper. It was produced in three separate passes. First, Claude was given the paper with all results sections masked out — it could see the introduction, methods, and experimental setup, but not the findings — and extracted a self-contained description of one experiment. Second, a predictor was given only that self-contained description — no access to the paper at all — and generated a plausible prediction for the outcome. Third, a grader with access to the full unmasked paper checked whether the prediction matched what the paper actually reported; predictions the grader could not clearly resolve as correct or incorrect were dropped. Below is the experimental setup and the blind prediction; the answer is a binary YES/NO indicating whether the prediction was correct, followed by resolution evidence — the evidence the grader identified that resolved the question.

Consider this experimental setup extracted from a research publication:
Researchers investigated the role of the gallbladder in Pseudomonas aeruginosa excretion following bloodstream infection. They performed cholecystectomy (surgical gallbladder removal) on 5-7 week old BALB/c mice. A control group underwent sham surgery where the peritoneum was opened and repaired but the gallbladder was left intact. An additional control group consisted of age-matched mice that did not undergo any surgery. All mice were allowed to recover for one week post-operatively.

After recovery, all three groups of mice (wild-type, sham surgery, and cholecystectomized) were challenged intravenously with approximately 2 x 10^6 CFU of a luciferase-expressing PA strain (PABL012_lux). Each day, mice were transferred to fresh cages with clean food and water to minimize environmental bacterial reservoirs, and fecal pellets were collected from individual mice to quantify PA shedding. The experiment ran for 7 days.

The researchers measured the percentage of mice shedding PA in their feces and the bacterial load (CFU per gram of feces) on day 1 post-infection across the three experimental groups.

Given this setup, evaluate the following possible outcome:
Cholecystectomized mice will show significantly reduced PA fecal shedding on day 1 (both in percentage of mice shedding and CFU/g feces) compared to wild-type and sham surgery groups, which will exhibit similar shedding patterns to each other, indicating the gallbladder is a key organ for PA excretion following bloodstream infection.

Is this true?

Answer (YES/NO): YES